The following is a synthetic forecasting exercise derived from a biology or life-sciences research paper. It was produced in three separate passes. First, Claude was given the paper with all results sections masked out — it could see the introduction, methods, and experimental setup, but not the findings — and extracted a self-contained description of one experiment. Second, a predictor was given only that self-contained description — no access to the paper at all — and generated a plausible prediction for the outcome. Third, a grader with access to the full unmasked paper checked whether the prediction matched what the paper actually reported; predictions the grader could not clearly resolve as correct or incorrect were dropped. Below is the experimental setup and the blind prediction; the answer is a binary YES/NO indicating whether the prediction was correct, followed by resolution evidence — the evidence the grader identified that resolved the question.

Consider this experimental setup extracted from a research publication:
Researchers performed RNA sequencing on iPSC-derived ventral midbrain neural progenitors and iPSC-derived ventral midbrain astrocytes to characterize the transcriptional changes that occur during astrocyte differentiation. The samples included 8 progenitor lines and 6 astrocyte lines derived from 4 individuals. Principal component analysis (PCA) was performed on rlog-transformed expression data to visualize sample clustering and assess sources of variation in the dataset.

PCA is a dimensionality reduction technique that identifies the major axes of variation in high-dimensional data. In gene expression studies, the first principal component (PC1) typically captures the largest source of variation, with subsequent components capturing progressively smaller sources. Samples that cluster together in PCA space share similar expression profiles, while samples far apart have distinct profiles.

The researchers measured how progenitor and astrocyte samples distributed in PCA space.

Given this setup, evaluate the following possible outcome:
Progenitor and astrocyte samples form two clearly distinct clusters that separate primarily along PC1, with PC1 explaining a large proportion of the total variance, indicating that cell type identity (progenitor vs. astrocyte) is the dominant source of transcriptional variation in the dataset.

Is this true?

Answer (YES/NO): YES